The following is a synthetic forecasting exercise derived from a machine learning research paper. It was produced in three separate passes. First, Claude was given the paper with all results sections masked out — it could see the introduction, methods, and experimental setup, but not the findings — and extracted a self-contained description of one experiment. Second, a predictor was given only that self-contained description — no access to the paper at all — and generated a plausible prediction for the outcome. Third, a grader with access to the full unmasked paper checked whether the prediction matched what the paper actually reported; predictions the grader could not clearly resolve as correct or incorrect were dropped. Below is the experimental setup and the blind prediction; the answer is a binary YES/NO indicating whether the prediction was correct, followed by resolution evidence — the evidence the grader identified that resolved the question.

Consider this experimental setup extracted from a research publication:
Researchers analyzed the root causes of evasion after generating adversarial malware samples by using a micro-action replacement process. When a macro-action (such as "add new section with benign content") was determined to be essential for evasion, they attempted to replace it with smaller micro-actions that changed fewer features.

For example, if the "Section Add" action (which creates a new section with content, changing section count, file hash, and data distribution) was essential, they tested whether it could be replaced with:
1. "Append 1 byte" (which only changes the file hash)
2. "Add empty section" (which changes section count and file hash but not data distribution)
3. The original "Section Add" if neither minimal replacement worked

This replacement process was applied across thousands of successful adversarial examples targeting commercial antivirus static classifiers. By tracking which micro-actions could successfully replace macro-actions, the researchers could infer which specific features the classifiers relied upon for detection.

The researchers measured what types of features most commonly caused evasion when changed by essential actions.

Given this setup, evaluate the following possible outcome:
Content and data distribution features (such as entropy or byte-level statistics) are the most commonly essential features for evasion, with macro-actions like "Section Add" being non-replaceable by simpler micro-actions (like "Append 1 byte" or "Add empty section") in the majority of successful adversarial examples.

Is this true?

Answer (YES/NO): NO